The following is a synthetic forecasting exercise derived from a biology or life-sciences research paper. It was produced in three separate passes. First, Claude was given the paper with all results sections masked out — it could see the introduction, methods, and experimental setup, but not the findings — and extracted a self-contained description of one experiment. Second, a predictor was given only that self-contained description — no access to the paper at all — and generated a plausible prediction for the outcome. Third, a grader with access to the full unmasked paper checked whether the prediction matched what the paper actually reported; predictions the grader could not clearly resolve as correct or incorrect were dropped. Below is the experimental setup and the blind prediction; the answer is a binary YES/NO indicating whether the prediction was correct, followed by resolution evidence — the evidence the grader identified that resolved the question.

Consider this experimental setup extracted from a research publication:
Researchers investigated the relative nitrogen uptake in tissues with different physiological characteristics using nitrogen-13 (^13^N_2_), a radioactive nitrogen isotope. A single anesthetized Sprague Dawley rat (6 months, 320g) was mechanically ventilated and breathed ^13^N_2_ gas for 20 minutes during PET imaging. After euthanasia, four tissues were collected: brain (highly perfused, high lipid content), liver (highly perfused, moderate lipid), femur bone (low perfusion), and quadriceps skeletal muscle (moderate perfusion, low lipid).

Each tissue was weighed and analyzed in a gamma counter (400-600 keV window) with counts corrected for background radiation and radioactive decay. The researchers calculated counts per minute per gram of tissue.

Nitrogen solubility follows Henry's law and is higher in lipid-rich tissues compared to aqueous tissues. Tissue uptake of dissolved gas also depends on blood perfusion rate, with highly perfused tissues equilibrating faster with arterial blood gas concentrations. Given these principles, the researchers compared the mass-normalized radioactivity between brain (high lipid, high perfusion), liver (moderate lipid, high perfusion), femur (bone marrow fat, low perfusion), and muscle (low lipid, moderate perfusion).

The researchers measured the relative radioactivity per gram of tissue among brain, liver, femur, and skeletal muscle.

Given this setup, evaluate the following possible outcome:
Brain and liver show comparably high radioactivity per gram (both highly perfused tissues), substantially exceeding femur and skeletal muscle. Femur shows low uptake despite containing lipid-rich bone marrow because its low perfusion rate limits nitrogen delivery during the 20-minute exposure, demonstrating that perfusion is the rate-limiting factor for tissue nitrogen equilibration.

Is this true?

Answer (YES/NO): NO